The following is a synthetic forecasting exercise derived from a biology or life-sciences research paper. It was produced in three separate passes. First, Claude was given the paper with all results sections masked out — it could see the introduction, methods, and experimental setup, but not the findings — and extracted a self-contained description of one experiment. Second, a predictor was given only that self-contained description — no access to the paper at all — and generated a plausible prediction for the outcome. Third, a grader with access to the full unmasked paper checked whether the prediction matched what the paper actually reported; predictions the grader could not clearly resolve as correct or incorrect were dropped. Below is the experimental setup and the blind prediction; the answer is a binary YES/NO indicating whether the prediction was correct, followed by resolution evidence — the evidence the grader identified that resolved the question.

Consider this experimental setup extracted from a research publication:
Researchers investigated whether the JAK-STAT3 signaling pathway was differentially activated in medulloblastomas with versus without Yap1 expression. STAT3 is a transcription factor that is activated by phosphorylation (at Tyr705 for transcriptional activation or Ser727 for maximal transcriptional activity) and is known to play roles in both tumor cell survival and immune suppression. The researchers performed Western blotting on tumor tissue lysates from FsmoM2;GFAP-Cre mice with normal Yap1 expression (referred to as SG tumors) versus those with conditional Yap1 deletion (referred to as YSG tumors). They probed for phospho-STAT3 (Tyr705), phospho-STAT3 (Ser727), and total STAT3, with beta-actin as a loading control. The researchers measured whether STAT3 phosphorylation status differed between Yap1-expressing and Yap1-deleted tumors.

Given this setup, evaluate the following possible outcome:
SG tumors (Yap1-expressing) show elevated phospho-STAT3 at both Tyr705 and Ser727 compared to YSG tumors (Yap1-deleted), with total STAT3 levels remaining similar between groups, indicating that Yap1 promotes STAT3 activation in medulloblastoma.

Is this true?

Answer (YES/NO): NO